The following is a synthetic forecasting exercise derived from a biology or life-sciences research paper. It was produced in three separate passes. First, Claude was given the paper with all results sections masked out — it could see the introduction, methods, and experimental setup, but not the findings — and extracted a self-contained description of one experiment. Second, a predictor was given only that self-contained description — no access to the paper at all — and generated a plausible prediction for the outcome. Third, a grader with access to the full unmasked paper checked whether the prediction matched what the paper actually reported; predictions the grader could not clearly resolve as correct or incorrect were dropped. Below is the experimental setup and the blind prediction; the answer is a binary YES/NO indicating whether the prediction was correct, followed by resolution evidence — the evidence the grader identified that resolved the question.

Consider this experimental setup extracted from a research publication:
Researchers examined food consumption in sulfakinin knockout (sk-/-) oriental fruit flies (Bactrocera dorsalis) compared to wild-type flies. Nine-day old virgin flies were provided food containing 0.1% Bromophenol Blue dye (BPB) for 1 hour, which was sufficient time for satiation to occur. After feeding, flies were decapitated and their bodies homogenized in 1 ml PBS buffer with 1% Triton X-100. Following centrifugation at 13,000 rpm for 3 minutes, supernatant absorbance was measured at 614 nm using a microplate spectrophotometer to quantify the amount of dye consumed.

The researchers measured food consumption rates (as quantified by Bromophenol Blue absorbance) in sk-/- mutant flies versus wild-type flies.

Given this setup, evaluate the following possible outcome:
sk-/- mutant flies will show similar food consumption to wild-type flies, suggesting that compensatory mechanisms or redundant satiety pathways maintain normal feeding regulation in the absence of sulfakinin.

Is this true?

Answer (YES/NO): NO